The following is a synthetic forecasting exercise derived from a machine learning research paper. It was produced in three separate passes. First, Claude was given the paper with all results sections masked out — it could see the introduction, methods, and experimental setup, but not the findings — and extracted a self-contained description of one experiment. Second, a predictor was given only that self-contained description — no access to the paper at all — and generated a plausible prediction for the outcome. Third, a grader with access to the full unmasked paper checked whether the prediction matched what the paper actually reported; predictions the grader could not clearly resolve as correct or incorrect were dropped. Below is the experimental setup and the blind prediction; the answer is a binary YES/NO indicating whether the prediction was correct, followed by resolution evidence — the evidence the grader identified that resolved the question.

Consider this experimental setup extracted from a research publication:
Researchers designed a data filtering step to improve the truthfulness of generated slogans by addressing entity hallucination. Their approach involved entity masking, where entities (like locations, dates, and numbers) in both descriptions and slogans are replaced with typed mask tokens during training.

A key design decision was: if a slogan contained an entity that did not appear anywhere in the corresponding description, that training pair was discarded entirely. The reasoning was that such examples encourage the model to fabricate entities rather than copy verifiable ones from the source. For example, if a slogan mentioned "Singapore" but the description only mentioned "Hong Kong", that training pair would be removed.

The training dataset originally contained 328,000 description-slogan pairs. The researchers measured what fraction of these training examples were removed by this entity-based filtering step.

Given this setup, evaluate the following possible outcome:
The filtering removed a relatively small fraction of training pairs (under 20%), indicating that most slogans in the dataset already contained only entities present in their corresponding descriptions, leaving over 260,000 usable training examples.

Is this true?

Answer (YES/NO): YES